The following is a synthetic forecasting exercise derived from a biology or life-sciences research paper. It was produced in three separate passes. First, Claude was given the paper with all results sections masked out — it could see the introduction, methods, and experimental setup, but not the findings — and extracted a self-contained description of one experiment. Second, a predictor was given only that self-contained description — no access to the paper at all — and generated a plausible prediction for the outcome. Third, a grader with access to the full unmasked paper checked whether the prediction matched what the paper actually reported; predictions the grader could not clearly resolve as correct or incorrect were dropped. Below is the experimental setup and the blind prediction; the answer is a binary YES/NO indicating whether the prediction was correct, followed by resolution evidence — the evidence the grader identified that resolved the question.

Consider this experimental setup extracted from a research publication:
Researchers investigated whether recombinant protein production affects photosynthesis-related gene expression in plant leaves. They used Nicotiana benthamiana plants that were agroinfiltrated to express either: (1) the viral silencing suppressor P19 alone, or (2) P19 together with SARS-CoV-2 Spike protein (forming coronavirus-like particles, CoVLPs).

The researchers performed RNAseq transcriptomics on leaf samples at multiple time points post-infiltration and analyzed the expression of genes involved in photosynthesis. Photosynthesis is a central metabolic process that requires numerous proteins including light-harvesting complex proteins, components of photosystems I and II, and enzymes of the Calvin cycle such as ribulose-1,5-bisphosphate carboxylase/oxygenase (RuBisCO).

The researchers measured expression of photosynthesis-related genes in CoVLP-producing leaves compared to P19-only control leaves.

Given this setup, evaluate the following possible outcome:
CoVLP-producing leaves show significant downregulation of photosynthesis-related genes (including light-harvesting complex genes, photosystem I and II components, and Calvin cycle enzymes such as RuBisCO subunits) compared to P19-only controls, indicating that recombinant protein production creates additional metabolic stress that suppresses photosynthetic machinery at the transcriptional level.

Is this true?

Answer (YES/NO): YES